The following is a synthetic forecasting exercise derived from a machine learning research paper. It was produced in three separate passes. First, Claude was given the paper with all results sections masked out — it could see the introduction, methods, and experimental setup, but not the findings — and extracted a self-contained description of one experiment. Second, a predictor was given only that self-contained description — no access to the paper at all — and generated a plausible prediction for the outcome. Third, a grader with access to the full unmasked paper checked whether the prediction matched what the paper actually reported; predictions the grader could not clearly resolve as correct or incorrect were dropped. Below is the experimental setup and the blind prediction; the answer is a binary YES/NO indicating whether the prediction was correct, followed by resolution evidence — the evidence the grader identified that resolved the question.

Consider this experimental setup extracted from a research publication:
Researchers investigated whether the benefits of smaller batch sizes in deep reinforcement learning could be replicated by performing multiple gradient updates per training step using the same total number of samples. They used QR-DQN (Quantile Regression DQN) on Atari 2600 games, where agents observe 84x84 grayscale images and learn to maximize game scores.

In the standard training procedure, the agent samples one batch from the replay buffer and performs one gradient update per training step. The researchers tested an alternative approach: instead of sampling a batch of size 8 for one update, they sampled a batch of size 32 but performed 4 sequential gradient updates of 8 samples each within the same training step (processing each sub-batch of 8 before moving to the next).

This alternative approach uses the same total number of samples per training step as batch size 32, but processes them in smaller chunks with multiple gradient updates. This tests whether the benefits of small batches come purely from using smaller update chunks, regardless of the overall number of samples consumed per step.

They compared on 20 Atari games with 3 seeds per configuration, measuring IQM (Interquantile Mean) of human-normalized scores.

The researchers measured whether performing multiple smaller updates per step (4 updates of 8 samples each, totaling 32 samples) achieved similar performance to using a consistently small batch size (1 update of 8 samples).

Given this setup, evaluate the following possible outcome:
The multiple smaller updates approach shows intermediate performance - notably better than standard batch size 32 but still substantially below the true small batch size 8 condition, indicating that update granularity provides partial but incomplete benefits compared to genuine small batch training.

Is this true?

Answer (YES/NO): NO